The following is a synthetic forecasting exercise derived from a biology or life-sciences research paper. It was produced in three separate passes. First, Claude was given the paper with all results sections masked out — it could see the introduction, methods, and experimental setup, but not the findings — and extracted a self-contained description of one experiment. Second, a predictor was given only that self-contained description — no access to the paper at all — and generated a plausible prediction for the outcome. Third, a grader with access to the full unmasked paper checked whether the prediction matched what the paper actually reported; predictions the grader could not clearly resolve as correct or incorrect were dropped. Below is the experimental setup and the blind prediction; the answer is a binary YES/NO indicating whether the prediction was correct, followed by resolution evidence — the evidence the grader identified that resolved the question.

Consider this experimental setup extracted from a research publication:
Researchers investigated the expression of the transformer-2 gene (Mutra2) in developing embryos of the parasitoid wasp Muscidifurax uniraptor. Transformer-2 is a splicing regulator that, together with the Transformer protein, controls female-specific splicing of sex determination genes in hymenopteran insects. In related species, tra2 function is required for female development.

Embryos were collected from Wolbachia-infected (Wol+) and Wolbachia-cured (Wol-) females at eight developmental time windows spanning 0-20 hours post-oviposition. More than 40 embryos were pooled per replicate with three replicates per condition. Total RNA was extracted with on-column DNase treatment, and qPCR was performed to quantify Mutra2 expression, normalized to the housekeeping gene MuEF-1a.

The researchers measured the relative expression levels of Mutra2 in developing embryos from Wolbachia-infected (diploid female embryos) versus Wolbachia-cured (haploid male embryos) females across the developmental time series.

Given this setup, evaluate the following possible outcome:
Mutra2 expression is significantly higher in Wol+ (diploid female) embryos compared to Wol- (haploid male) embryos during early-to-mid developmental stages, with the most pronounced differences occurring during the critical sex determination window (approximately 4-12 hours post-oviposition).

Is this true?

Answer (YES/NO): NO